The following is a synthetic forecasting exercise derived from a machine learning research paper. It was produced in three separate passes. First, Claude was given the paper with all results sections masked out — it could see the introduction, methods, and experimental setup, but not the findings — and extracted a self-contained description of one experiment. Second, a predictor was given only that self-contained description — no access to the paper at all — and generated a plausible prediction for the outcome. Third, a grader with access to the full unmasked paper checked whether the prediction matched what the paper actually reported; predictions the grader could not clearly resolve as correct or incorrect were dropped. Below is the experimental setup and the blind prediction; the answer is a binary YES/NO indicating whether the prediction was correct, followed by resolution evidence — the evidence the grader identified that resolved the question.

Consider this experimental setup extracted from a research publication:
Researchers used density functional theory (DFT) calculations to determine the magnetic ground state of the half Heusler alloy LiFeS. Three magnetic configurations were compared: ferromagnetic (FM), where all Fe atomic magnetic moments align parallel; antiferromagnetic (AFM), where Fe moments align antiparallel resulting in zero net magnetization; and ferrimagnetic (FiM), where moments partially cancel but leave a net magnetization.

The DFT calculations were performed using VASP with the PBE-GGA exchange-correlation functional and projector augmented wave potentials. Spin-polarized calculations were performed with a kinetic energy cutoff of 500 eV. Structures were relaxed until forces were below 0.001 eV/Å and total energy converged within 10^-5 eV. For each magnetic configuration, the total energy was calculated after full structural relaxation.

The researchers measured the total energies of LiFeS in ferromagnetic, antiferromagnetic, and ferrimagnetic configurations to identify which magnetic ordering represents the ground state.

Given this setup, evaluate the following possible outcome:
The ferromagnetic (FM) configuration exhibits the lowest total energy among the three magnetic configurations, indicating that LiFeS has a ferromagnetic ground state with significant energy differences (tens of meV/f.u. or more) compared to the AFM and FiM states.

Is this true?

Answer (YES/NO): NO